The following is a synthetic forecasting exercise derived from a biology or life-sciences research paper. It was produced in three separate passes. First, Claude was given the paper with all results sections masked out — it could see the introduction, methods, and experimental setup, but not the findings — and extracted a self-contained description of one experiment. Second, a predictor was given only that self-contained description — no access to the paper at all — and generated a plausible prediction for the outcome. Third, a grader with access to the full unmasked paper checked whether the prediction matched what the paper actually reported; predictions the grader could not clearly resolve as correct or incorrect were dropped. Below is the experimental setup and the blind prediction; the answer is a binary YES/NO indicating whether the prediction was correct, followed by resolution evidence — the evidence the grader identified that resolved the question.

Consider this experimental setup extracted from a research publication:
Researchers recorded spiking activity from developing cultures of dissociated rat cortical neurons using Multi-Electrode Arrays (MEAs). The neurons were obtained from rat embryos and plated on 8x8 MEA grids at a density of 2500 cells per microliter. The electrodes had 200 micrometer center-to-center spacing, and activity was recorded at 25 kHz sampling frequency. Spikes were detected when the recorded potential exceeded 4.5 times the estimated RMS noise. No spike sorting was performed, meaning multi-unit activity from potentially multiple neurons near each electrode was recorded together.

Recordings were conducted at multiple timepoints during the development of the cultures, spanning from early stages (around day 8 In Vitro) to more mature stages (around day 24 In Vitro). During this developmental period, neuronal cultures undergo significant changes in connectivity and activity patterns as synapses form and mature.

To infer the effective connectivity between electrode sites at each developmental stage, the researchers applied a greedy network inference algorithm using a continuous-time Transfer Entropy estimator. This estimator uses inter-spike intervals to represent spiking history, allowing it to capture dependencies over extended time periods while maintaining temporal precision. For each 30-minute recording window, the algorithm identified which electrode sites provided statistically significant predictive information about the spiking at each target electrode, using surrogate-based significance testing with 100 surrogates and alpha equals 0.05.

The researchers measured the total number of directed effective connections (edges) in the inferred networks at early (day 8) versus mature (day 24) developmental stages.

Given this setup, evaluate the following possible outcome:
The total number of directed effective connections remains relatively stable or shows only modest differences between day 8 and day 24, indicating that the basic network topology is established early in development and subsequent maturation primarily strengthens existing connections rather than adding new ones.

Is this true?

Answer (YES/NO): NO